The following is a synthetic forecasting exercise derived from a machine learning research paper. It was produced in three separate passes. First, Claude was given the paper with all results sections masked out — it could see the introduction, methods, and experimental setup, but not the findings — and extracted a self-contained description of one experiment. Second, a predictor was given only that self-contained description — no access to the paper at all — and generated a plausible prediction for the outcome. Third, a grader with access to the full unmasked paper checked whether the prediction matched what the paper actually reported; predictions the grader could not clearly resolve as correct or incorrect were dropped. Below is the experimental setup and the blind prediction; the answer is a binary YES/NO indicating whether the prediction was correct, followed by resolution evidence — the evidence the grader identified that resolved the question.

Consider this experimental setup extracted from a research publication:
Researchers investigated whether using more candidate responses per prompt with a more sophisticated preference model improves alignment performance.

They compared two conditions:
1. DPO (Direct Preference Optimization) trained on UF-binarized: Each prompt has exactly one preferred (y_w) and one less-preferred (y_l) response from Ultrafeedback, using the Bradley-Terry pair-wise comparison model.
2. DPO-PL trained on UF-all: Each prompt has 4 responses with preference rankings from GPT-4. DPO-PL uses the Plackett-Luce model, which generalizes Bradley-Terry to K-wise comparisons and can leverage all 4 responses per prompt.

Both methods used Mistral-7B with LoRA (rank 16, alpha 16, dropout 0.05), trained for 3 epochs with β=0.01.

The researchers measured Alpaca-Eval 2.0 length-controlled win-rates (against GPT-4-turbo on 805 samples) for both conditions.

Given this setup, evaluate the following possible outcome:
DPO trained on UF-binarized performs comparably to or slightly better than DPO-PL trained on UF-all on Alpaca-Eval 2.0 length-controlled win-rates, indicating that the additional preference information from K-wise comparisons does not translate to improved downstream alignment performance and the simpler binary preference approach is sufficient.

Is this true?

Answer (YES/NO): YES